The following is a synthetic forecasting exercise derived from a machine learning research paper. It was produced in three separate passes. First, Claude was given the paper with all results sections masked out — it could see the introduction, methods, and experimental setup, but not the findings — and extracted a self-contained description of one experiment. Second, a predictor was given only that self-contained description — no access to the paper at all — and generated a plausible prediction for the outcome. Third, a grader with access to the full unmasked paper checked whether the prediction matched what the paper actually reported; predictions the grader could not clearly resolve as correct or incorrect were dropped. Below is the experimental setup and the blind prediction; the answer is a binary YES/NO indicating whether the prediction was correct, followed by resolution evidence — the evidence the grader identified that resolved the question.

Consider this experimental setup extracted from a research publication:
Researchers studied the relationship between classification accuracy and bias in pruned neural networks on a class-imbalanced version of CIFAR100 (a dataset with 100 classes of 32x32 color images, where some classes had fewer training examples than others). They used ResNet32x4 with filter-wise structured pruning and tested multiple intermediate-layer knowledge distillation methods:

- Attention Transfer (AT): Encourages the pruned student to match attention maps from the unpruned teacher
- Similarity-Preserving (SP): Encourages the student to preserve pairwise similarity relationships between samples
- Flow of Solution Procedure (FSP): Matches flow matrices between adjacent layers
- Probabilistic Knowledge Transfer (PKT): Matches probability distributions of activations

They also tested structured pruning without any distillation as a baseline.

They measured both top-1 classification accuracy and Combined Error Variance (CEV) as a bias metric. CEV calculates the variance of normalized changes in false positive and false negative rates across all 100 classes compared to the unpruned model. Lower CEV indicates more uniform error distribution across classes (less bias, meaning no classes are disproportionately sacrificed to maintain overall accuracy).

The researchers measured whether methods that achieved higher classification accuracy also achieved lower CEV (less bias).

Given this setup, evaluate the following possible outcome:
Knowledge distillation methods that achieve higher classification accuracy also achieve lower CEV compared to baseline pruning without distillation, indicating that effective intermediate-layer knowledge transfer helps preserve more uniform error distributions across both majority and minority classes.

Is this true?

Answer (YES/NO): YES